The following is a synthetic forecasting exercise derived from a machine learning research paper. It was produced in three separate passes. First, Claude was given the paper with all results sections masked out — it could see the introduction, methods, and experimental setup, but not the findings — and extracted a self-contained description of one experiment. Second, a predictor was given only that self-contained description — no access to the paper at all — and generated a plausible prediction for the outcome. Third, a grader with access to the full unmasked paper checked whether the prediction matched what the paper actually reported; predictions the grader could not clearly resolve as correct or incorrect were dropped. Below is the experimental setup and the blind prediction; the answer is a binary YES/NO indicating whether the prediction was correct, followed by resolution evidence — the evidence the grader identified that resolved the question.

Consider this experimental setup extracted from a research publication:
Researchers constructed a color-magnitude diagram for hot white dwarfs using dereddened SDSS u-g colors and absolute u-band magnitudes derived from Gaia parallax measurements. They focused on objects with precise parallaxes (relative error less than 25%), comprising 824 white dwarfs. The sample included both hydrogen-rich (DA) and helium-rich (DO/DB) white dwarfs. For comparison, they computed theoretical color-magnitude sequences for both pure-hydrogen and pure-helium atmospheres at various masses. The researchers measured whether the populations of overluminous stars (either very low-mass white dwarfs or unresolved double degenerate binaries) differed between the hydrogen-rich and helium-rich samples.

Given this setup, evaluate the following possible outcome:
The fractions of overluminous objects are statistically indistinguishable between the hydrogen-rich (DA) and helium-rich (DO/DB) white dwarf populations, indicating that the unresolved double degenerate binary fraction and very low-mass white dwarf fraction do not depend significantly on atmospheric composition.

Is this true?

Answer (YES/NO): NO